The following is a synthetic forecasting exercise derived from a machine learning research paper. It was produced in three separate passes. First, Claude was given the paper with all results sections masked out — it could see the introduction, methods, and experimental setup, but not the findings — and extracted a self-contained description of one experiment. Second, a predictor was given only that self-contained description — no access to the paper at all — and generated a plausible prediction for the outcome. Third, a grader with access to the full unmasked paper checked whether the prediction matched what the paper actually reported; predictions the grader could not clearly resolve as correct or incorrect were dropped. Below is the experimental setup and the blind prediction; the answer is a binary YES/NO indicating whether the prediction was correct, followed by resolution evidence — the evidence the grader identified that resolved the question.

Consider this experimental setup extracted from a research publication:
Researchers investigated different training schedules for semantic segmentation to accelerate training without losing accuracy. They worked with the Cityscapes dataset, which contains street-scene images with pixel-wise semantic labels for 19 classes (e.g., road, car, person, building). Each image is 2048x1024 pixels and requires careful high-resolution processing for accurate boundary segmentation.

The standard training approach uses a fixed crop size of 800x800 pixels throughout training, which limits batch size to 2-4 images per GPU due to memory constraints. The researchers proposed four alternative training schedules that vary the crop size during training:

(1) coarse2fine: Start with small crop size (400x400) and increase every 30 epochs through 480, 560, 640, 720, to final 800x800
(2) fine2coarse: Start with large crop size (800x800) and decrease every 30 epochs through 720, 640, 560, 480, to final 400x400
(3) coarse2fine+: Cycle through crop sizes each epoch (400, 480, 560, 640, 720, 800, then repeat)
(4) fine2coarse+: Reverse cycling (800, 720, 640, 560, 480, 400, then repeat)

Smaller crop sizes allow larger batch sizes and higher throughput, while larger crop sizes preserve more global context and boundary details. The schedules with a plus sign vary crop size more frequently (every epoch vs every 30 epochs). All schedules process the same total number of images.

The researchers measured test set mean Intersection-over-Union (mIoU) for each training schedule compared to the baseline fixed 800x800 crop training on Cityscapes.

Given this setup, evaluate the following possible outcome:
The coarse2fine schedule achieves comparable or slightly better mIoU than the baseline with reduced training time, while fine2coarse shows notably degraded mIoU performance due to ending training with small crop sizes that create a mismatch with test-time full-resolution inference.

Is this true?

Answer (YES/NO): NO